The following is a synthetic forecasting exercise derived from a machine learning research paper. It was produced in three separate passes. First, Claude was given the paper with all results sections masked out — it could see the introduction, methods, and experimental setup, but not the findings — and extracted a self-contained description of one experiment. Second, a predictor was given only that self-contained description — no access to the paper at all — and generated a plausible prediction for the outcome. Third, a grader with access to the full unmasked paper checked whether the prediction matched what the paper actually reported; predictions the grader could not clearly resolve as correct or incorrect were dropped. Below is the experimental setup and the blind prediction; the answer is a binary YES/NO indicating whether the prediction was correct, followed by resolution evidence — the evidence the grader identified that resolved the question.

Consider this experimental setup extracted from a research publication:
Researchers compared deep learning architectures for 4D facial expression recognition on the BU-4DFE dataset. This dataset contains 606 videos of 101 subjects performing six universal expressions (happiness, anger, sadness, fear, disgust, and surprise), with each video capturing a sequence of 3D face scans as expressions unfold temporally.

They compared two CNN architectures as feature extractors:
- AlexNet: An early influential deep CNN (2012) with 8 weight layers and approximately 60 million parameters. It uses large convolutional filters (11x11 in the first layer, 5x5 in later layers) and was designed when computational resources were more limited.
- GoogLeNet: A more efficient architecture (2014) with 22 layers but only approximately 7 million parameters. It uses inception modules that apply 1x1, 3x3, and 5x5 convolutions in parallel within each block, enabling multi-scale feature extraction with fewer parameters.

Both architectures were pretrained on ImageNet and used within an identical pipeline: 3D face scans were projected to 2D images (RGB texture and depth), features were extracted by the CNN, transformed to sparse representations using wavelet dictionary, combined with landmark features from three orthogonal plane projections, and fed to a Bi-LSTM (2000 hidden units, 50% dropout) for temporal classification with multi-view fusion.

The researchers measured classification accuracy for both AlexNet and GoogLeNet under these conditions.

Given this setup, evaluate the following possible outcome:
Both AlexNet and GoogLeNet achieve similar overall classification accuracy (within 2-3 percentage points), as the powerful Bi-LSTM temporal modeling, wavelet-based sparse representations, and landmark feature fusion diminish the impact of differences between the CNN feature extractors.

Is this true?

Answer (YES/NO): NO